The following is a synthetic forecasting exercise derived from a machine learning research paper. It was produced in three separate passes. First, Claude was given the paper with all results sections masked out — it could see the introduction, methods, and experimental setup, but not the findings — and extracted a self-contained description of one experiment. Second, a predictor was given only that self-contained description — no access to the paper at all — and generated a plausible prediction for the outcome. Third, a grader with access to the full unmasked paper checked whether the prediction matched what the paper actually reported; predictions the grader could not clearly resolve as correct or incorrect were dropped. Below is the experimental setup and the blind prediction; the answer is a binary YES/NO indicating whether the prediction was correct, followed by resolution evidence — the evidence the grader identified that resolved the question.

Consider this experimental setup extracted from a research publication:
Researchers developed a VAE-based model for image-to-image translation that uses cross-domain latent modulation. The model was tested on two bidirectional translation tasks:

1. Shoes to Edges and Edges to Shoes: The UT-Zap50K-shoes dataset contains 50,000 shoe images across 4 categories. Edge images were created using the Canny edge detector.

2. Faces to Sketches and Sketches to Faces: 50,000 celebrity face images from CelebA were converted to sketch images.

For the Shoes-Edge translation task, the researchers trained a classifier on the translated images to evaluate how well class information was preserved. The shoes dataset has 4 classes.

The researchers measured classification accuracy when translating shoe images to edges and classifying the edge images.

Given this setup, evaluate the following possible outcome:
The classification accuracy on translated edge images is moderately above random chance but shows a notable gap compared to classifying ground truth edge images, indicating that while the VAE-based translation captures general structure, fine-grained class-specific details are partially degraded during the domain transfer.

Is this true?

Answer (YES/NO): NO